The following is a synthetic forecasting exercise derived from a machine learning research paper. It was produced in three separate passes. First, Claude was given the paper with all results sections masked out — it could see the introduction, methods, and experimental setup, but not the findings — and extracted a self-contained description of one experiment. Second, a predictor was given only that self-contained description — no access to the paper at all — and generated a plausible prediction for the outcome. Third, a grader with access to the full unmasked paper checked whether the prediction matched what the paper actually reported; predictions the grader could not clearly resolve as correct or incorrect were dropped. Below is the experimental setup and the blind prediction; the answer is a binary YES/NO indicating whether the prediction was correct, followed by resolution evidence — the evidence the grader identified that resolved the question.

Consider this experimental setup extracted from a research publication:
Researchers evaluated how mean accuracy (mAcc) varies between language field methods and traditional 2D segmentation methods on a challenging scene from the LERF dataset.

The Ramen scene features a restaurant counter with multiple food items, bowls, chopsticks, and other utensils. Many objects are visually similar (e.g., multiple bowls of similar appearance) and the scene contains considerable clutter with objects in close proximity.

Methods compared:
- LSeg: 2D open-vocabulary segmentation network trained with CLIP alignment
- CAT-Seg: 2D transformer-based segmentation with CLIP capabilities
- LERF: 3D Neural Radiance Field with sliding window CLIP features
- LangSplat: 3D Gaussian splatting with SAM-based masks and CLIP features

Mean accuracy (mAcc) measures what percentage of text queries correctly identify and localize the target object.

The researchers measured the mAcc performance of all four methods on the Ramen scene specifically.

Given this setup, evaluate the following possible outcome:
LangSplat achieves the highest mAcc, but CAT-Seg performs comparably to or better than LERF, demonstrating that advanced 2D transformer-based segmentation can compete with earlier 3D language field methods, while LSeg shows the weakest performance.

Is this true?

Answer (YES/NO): YES